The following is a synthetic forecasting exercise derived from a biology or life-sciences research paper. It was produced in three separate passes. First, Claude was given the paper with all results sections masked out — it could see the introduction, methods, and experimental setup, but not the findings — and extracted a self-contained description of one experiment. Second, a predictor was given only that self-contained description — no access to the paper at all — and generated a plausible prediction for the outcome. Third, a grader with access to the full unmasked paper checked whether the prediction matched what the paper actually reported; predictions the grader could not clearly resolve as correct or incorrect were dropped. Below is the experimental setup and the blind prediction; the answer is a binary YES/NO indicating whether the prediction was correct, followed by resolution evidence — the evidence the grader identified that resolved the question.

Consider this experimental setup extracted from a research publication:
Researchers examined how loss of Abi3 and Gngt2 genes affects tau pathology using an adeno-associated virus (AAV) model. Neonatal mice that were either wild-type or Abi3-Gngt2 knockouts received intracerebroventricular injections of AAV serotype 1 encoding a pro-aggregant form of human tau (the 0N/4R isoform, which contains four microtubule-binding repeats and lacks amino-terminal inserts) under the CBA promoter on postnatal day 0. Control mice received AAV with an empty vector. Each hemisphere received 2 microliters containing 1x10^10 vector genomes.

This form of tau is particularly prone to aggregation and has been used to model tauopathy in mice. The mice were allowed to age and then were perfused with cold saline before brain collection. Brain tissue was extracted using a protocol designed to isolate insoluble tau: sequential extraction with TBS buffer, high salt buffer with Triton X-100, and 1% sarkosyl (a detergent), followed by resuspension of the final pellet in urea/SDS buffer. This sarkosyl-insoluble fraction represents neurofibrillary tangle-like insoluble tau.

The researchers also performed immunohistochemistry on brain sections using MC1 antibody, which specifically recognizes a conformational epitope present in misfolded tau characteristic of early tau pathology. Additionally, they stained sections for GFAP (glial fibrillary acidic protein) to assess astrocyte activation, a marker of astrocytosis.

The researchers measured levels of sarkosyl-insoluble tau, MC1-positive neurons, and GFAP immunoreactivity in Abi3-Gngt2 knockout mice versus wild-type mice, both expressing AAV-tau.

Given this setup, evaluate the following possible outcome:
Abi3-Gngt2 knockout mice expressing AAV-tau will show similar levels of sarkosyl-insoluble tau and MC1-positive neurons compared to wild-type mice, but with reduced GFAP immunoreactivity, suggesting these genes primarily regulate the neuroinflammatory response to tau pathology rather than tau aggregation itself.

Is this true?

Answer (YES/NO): NO